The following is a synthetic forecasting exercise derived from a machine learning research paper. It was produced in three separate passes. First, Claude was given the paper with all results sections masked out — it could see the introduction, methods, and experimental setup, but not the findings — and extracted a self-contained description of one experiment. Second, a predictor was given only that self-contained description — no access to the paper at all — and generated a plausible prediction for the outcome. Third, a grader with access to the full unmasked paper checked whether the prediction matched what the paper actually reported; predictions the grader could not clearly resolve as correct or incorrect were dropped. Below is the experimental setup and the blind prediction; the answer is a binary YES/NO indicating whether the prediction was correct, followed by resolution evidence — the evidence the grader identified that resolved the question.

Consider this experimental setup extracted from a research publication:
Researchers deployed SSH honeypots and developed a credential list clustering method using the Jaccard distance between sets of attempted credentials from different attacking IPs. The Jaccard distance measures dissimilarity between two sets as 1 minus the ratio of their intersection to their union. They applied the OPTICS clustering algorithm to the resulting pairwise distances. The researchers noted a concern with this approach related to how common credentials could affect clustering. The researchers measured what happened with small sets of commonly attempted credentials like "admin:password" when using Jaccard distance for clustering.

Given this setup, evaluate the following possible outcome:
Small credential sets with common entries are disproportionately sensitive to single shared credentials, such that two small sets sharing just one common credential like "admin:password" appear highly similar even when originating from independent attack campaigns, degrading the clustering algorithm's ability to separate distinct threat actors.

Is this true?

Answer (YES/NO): NO